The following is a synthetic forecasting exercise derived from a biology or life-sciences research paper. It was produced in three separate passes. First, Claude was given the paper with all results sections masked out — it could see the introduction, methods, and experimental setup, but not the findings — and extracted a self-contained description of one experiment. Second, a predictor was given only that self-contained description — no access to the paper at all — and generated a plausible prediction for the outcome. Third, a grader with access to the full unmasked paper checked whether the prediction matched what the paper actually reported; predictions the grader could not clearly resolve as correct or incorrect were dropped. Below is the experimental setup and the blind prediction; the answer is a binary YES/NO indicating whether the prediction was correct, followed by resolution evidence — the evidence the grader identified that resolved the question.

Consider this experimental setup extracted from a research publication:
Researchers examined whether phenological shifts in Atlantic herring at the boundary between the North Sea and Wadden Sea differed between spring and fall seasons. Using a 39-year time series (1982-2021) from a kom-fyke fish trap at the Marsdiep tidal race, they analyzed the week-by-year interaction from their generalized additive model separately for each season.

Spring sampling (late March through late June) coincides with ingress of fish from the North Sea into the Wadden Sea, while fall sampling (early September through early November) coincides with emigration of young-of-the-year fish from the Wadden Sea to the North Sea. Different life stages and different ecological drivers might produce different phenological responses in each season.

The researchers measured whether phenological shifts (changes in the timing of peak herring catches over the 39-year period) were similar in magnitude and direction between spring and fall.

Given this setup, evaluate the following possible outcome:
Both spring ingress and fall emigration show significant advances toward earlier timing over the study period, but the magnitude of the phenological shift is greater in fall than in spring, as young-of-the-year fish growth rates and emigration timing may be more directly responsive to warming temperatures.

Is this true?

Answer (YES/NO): NO